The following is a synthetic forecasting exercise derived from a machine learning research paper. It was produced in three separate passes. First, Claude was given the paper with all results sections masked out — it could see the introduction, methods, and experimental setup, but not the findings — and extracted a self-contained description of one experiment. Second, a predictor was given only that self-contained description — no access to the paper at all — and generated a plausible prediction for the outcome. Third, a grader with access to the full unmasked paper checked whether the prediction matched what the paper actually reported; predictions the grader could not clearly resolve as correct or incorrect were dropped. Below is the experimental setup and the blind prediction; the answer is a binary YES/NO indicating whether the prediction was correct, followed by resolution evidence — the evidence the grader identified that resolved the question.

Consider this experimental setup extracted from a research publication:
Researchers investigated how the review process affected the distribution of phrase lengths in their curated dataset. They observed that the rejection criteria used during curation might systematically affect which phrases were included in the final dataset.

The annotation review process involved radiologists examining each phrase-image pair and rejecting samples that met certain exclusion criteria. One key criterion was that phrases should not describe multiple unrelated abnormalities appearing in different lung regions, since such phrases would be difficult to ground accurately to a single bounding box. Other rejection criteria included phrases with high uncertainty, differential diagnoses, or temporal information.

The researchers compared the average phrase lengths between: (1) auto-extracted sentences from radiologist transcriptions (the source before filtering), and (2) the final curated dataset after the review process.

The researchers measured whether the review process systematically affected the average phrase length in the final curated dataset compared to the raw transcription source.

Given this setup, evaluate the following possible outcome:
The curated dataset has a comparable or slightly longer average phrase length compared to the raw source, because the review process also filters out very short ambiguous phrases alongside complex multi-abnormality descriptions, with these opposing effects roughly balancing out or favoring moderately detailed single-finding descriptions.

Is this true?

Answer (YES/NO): NO